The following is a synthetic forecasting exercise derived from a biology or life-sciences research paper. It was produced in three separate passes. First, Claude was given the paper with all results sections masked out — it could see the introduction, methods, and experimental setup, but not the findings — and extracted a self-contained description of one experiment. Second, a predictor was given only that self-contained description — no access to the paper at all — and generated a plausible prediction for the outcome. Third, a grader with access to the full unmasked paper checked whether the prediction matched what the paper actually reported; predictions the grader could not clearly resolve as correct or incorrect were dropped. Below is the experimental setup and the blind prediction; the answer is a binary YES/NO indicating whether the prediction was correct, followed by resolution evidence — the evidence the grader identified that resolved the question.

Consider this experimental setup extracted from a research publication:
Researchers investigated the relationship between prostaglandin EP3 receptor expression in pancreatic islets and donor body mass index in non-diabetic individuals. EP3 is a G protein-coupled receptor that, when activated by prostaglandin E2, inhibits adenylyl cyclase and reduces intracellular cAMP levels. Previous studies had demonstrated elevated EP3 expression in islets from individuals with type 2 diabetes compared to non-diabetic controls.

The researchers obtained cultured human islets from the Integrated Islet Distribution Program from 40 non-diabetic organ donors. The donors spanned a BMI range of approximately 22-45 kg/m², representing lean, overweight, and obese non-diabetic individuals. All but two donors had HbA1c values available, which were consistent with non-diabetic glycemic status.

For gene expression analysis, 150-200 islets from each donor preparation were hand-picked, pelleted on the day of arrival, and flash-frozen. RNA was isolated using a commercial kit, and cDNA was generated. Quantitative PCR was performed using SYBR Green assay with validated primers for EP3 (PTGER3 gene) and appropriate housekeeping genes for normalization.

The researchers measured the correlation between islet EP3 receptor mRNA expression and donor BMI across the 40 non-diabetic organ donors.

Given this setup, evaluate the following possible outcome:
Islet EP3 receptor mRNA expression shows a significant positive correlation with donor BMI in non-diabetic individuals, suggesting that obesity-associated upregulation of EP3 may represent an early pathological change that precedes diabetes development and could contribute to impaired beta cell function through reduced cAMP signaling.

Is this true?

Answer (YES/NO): NO